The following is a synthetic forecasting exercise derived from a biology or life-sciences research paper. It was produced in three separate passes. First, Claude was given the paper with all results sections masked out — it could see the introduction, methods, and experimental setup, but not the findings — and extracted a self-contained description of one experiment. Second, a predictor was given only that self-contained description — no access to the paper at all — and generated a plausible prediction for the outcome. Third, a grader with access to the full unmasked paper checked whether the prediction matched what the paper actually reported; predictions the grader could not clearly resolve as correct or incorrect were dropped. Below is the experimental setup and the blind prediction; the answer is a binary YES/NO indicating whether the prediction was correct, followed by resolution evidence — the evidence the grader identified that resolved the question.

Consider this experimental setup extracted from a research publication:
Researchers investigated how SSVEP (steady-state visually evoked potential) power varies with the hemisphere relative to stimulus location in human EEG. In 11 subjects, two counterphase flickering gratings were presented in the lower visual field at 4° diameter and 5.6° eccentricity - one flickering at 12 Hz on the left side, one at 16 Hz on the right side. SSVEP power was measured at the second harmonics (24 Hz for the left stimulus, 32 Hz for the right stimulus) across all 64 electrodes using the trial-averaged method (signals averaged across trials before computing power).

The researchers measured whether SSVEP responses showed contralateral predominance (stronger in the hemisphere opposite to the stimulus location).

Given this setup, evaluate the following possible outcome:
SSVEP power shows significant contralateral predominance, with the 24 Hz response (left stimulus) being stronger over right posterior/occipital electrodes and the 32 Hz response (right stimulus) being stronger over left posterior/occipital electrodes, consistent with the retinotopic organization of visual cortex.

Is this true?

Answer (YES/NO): YES